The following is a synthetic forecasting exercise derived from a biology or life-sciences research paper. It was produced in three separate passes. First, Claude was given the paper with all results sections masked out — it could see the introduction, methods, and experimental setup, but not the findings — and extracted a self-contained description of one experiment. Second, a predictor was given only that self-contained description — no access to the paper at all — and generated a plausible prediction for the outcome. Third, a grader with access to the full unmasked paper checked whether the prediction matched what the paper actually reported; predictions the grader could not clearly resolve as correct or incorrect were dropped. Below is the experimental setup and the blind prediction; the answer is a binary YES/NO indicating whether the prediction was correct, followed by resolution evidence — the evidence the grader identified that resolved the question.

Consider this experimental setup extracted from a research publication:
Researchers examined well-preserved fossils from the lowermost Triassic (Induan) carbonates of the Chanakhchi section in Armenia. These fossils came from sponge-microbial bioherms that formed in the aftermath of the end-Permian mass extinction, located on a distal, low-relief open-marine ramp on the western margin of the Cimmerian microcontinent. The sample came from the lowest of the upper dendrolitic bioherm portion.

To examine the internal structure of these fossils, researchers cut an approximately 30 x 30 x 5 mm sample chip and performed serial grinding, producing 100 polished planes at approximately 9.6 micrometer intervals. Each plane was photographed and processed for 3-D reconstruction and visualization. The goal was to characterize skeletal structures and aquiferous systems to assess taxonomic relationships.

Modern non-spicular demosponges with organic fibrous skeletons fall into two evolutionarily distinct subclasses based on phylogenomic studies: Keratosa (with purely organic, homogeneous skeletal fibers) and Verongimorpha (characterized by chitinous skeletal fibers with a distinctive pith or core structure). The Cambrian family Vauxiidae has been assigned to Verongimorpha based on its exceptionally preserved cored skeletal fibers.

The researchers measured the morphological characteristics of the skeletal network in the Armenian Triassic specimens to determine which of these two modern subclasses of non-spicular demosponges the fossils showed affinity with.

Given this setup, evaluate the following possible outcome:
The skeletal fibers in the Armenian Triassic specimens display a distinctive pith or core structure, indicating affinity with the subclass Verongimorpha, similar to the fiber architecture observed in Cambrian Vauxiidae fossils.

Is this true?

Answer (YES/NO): NO